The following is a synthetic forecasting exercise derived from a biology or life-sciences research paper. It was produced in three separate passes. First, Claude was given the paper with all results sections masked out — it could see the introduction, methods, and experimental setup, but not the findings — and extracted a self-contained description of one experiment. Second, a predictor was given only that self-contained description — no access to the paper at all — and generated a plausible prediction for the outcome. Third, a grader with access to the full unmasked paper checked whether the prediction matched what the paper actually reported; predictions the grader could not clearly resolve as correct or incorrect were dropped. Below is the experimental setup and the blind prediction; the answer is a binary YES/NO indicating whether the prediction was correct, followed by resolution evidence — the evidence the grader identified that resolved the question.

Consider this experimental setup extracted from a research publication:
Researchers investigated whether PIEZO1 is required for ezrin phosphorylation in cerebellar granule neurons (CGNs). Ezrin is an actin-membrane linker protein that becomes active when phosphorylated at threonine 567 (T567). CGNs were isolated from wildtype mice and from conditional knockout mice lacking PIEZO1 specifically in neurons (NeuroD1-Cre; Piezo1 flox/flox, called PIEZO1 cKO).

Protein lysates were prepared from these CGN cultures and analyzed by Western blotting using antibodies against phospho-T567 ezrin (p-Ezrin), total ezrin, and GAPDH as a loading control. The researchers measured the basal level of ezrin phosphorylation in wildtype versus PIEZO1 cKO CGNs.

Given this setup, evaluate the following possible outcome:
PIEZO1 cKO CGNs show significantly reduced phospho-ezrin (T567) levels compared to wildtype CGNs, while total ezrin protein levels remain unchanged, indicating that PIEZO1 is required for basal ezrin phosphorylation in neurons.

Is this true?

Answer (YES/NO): YES